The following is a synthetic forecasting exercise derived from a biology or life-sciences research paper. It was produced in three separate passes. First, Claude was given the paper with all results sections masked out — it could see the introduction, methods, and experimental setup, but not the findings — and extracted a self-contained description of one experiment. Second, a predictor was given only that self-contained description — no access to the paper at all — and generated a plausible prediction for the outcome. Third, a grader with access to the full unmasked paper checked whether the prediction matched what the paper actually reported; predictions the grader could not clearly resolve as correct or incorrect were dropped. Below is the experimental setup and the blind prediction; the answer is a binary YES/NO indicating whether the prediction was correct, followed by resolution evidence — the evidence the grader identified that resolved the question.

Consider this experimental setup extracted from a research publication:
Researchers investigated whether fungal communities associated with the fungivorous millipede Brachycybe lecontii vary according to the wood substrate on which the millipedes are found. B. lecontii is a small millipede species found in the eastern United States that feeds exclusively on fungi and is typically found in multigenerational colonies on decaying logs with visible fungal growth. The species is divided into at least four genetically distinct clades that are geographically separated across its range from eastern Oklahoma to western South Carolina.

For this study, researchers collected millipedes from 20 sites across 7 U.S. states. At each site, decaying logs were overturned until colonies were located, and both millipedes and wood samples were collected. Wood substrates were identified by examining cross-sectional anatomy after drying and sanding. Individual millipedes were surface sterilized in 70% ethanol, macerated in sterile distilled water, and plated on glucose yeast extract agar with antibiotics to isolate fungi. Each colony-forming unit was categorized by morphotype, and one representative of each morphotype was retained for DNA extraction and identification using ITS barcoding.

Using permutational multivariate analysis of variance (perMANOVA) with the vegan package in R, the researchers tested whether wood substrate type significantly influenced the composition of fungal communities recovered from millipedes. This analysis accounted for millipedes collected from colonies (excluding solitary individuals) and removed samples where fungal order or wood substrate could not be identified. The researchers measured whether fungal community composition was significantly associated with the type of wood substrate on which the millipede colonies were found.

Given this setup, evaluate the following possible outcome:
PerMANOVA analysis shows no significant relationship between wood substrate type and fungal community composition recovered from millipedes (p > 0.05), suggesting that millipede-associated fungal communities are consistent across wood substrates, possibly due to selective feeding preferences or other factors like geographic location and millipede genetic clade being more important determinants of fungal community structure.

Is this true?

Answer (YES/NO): NO